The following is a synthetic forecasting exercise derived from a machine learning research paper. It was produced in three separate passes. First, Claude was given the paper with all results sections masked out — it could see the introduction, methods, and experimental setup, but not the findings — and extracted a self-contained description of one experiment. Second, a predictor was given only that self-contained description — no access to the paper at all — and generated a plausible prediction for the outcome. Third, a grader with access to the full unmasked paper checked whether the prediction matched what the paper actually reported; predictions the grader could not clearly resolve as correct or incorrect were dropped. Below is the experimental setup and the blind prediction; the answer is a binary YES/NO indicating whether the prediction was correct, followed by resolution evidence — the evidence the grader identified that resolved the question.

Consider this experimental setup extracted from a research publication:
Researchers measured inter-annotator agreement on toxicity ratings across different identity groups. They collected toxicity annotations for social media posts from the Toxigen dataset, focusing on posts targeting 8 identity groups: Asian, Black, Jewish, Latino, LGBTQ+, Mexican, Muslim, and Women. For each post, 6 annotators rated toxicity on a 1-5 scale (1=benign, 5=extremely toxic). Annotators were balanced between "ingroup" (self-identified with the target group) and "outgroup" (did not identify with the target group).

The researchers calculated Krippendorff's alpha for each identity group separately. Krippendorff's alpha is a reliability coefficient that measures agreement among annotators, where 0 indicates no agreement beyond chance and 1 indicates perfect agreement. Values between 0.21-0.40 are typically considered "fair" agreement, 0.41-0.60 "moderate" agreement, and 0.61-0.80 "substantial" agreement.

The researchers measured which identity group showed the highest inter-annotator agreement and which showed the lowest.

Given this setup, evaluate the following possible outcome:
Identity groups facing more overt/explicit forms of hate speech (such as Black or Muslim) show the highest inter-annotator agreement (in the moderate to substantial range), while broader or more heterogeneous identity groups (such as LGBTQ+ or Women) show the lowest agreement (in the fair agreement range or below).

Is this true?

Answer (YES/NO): NO